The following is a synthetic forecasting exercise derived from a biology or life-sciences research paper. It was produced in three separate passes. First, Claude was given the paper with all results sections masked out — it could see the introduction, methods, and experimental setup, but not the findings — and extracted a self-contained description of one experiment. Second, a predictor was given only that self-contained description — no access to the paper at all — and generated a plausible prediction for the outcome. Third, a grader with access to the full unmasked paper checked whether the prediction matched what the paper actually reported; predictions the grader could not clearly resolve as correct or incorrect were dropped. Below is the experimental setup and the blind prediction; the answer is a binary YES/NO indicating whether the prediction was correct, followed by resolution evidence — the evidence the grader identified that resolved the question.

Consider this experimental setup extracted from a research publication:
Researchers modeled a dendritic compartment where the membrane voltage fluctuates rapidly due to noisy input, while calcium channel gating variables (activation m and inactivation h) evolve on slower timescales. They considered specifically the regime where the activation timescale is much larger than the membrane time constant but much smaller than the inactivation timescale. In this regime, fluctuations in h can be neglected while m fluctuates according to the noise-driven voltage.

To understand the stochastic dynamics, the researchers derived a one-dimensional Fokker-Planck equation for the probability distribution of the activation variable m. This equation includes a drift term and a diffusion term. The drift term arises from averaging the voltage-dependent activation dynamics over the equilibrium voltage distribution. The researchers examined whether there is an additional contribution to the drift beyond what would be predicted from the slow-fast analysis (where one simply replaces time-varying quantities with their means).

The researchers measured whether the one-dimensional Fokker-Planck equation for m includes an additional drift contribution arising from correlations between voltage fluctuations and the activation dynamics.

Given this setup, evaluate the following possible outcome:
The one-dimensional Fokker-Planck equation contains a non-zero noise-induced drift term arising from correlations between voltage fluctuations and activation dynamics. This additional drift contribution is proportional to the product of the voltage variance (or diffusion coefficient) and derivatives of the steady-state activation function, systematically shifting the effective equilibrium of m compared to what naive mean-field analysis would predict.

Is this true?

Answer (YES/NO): YES